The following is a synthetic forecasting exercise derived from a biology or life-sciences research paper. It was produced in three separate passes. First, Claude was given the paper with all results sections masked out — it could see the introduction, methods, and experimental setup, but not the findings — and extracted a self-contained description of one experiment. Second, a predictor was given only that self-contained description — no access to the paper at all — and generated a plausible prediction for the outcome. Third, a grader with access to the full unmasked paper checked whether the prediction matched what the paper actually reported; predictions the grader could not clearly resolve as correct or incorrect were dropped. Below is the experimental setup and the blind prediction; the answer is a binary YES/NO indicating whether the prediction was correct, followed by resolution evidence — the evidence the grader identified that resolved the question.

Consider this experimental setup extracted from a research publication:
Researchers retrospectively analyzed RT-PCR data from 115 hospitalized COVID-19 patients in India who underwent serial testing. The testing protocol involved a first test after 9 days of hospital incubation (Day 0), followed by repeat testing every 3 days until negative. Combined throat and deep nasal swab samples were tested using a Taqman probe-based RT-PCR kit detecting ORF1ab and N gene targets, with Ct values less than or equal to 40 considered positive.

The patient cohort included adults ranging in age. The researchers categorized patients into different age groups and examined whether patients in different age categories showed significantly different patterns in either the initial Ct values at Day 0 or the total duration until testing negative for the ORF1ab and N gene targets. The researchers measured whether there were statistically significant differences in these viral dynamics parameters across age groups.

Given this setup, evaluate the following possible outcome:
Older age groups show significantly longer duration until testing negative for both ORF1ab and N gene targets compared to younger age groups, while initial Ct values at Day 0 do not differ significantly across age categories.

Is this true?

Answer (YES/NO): NO